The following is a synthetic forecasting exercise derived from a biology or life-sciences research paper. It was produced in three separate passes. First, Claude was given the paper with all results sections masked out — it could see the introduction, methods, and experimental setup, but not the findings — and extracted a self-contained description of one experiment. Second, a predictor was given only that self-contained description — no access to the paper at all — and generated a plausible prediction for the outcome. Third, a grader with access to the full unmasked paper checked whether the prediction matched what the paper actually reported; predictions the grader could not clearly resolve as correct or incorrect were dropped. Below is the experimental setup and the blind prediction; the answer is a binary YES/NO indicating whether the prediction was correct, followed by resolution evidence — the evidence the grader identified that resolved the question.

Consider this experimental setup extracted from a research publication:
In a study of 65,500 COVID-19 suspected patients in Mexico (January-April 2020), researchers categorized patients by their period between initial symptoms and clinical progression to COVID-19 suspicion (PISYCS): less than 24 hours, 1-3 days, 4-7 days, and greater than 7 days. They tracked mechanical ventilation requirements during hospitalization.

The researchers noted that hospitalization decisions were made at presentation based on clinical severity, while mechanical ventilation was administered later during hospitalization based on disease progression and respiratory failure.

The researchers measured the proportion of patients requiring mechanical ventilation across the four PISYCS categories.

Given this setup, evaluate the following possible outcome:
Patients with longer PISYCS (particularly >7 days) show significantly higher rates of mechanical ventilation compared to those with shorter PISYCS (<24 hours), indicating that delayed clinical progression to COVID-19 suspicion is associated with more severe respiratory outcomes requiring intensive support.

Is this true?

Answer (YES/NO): YES